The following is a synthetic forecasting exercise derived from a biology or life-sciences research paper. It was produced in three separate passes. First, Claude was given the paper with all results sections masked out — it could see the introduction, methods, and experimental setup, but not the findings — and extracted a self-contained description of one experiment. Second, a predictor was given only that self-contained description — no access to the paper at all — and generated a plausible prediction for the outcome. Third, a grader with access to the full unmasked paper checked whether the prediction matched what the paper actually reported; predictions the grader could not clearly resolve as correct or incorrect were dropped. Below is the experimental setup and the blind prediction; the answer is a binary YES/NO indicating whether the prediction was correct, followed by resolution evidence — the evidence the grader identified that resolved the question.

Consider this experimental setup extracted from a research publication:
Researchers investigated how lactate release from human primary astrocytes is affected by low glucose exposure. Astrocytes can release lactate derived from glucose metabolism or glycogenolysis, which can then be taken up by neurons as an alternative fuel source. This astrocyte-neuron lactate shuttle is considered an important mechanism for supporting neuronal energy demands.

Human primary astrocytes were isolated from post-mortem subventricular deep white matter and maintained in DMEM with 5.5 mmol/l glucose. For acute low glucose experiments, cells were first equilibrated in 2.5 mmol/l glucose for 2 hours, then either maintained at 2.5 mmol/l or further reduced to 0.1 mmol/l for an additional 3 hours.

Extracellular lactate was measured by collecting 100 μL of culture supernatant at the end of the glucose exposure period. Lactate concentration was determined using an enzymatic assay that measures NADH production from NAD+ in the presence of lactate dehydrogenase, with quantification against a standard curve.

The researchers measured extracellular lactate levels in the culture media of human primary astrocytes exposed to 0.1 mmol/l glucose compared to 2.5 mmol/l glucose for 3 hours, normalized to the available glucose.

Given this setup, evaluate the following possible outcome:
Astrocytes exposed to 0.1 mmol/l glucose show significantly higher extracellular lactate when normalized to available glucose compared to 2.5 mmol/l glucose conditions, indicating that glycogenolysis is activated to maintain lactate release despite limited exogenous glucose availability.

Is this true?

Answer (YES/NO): YES